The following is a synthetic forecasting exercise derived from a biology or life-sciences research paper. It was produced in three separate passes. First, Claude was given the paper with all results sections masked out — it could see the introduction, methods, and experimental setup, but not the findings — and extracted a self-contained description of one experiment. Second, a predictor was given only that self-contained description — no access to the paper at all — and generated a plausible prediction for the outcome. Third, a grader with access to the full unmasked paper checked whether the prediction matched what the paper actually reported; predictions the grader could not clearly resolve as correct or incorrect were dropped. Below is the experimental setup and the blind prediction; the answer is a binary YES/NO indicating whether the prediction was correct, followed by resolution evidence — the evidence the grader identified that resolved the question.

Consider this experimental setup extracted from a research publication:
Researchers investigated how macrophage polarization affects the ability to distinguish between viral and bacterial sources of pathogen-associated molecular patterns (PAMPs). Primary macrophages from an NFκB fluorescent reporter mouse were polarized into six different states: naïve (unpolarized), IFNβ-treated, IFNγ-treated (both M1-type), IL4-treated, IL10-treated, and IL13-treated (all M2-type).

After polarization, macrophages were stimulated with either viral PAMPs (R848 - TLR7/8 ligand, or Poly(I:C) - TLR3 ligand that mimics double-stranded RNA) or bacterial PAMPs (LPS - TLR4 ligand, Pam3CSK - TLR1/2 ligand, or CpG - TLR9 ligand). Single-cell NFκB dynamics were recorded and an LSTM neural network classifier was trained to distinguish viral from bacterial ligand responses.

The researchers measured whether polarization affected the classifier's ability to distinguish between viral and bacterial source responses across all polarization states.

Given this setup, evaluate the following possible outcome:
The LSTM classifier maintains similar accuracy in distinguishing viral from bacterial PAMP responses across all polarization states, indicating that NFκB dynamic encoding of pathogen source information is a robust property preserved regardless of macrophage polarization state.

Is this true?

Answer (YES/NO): NO